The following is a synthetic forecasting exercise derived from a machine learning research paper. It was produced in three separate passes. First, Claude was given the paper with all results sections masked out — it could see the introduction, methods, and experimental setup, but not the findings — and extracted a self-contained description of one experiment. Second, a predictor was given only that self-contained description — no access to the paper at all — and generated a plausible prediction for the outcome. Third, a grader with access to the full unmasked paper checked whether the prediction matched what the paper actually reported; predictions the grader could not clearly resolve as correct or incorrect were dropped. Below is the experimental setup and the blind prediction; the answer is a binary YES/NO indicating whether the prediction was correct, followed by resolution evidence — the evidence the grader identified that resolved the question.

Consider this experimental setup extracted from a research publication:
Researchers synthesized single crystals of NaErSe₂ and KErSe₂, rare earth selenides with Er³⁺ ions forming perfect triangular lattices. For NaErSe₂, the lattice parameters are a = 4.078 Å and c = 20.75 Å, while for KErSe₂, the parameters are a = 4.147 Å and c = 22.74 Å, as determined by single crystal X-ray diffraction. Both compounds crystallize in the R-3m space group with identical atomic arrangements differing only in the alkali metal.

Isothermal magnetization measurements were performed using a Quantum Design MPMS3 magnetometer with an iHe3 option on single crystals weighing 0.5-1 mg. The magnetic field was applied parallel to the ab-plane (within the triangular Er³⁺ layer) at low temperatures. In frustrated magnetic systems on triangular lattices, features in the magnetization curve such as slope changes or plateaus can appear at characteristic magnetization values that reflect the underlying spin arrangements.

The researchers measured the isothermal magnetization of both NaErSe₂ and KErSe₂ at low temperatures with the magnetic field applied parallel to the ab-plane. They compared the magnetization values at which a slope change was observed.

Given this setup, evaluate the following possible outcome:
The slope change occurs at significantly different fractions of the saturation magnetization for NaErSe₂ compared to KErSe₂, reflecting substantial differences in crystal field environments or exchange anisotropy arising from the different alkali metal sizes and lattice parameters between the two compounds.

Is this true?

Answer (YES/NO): NO